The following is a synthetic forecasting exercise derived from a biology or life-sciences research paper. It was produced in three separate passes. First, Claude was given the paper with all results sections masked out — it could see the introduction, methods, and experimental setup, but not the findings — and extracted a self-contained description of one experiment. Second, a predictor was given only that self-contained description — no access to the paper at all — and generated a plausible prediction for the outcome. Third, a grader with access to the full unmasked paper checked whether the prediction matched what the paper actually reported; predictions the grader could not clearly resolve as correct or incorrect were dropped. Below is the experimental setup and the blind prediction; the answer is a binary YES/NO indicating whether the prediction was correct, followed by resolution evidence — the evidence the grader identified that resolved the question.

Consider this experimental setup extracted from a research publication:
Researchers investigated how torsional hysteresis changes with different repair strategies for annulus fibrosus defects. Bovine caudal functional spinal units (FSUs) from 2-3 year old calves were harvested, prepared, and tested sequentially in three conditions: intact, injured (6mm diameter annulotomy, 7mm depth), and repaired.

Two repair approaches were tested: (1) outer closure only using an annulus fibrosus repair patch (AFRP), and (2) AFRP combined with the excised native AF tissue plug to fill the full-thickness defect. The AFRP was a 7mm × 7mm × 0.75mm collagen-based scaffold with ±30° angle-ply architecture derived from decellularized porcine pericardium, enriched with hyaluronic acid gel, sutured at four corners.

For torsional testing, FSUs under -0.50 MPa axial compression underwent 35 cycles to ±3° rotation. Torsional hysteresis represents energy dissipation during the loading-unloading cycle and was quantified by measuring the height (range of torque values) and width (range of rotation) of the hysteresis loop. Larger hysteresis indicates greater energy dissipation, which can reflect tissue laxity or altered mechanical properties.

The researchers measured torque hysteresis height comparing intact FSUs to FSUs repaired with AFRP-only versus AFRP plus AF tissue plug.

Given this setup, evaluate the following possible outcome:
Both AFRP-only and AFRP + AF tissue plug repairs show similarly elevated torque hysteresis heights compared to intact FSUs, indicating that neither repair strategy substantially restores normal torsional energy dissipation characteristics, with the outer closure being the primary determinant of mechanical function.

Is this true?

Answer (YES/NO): NO